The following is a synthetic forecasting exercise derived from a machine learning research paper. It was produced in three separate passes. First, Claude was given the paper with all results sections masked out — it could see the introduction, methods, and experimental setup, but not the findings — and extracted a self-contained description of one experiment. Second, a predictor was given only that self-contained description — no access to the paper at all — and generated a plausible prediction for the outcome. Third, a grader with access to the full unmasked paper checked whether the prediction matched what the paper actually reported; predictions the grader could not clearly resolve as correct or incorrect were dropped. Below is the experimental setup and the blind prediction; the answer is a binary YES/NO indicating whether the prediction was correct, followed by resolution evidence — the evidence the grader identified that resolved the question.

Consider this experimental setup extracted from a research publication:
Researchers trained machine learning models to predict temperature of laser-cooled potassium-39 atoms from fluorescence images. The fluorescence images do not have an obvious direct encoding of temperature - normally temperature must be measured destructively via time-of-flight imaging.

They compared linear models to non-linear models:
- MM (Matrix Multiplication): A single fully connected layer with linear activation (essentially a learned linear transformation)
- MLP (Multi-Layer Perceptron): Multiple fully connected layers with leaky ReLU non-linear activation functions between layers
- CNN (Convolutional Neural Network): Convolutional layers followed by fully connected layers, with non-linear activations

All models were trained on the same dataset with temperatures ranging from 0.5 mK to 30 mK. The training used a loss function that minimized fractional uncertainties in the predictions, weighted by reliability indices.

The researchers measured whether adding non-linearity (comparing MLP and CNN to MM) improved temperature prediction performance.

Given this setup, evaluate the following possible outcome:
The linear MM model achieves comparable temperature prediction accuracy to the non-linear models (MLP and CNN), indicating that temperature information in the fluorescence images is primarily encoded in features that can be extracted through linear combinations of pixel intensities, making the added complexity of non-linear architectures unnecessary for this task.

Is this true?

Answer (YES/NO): NO